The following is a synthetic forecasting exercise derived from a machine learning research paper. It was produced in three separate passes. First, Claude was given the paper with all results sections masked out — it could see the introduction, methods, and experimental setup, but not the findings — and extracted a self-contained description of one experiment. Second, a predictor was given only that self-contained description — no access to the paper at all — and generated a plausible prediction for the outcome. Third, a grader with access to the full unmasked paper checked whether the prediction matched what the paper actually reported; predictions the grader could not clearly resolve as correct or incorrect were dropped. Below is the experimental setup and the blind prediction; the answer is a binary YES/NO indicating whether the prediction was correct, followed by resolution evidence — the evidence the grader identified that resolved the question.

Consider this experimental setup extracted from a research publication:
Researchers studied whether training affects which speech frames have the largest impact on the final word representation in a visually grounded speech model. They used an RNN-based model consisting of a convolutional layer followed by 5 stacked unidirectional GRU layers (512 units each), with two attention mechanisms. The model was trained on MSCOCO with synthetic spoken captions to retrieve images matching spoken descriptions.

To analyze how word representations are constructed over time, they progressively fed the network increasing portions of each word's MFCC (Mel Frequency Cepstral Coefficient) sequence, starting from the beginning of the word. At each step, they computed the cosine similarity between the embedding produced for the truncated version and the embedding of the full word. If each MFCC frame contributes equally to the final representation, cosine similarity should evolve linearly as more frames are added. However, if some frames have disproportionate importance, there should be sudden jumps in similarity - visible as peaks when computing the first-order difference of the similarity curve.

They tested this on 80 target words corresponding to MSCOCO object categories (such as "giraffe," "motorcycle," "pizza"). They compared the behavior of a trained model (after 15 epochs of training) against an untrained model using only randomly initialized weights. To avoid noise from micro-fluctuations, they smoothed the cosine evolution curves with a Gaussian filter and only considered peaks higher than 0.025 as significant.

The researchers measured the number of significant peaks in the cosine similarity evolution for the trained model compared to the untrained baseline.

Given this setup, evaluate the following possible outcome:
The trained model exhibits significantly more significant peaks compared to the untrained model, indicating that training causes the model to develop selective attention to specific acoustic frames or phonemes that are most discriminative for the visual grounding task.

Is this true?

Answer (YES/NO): YES